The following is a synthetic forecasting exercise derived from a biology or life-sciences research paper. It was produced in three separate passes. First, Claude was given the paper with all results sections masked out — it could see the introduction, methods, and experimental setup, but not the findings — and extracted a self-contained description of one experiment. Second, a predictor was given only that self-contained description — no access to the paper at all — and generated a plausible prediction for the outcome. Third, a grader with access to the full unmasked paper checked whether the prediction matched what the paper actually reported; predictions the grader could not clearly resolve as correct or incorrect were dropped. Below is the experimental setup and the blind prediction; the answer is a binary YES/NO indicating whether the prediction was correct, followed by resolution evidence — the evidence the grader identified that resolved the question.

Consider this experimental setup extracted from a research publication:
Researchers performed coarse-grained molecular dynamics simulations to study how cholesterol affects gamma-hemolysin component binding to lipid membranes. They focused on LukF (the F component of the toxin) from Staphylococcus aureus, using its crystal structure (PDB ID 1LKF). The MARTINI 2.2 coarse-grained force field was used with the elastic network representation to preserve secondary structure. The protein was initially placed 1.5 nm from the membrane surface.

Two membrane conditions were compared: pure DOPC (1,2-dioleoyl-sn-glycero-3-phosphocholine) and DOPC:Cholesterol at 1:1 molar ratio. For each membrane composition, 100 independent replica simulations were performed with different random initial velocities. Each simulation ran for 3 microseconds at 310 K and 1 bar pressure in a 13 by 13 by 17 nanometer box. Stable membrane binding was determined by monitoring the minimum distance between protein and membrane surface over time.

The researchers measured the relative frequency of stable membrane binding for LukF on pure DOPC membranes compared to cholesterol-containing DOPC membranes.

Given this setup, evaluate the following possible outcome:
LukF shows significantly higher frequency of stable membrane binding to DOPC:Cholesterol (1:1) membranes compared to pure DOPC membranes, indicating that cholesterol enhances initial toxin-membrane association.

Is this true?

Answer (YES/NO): YES